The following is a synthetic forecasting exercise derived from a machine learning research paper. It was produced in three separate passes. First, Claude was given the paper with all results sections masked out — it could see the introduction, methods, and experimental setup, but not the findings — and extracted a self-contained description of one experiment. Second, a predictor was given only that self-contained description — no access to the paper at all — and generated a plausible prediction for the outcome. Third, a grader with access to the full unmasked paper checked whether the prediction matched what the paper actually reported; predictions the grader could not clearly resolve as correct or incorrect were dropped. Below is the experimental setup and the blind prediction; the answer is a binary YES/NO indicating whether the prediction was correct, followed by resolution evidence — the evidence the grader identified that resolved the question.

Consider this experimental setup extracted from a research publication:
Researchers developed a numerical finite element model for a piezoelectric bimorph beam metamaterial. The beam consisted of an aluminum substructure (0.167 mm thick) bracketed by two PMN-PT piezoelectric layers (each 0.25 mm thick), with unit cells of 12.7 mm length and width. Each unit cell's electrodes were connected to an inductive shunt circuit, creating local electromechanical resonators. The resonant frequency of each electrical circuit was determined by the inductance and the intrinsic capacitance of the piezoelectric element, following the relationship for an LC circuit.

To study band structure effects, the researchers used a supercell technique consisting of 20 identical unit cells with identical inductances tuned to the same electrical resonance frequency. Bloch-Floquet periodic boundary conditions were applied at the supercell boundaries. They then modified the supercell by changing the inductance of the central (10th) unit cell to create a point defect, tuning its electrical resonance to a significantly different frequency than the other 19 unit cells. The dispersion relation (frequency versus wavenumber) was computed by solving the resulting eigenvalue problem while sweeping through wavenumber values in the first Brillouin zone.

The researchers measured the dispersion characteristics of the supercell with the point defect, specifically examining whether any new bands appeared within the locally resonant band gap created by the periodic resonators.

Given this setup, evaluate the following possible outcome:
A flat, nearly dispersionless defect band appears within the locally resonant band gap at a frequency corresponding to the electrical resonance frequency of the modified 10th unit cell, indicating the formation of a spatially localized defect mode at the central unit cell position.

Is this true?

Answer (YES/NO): NO